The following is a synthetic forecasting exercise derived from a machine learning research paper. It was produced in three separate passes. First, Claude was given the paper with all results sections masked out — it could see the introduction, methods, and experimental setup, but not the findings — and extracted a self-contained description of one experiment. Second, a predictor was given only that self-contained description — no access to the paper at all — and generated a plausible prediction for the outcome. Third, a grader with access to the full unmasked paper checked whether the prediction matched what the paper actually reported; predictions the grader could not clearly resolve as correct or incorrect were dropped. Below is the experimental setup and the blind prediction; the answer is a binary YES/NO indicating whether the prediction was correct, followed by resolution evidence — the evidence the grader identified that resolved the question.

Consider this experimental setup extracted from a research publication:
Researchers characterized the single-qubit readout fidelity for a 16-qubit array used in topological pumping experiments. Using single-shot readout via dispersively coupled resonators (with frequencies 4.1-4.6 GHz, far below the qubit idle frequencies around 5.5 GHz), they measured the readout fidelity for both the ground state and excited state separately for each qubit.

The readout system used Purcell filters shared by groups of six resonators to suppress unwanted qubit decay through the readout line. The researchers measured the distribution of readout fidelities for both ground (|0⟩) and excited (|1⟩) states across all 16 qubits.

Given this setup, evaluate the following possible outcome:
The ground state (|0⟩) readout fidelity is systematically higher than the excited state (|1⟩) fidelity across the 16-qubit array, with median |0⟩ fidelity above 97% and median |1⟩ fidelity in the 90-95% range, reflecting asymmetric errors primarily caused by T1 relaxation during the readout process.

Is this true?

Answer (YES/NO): NO